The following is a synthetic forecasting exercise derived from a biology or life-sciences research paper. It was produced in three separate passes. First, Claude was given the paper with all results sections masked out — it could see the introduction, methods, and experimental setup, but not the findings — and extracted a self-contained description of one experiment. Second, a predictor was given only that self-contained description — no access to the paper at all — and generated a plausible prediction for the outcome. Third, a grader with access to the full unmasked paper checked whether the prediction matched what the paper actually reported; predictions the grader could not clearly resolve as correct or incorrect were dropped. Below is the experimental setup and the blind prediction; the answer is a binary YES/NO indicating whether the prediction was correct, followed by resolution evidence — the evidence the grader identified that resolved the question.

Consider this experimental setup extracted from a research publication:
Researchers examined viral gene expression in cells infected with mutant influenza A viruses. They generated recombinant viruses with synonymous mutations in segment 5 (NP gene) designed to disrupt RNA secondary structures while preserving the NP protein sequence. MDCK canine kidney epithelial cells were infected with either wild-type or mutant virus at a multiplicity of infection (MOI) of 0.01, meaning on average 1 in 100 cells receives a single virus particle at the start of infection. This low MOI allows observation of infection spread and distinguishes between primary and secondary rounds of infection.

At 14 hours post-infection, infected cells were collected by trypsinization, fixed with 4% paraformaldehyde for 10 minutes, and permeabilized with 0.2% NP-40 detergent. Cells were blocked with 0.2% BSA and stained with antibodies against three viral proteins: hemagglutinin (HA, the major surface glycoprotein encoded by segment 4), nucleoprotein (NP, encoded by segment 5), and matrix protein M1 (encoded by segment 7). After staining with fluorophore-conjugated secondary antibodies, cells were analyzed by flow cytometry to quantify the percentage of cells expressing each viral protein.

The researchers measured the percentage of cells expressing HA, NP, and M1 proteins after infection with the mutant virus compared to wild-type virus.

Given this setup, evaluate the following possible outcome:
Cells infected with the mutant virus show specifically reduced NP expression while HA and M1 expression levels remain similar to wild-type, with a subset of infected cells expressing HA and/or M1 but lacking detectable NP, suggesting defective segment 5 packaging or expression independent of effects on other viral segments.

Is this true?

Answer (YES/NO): NO